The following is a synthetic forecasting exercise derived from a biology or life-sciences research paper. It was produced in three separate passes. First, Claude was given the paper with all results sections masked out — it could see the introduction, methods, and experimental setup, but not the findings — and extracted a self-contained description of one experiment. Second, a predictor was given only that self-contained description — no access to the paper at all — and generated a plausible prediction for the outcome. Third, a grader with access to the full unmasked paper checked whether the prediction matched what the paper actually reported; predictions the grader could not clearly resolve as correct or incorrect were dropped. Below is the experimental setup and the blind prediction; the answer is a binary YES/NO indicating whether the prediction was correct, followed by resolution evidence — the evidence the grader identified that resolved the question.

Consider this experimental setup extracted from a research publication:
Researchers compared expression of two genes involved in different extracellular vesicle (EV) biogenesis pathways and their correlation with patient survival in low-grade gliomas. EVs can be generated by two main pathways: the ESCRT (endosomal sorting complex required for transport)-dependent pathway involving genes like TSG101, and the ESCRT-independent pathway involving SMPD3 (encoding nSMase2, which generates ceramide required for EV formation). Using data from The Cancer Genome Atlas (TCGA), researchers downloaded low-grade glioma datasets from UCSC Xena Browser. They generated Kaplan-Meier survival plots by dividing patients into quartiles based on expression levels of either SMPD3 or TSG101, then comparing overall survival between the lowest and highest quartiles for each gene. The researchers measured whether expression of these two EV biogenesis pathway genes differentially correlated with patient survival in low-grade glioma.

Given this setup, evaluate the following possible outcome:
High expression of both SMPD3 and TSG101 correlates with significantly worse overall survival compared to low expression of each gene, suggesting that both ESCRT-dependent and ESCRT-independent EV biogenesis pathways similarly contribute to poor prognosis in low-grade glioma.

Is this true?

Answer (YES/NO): NO